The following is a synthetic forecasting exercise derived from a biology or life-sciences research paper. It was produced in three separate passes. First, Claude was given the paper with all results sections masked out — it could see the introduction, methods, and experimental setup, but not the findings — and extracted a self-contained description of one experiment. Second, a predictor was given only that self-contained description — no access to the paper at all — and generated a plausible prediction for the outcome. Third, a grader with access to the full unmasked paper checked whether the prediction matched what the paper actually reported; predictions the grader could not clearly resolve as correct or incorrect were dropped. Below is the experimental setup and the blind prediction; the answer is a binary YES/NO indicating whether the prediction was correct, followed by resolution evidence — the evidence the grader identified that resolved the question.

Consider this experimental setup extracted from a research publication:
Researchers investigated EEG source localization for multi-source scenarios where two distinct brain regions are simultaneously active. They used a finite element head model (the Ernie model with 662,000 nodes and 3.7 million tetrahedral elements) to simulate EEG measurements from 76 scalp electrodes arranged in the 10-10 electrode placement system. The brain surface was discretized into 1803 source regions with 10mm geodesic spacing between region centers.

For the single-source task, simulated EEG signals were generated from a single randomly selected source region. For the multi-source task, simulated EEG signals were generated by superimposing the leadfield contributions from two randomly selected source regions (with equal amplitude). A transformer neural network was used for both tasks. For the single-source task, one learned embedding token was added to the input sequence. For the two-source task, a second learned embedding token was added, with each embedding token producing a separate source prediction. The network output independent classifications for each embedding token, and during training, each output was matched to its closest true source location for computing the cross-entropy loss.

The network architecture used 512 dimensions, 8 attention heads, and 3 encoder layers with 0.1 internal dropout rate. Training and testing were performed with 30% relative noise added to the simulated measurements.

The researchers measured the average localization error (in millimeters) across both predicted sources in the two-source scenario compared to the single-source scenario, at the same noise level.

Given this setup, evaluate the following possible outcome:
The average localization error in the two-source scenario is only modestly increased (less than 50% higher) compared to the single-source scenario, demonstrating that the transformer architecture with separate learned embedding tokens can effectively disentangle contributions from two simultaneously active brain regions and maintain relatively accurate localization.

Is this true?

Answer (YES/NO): YES